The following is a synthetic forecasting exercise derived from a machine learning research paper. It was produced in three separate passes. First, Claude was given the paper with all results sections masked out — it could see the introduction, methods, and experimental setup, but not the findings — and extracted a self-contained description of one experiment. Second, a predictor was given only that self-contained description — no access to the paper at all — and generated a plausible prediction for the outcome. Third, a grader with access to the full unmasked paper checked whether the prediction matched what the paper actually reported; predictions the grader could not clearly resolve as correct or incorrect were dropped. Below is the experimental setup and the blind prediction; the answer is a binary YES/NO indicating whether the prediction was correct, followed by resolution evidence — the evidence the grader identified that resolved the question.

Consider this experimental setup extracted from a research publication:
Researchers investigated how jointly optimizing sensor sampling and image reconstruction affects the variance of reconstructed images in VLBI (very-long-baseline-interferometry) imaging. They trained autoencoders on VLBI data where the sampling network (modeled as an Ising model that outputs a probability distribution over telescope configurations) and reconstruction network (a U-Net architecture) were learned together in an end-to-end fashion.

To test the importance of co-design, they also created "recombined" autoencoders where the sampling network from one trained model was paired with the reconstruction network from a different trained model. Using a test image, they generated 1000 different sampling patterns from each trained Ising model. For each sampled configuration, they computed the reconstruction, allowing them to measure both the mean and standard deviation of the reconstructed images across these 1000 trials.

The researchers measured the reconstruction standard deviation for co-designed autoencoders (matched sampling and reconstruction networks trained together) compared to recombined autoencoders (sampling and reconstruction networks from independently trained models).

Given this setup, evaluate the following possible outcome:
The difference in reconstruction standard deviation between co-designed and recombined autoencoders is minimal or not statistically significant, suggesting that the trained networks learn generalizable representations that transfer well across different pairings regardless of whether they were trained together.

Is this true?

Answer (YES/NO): NO